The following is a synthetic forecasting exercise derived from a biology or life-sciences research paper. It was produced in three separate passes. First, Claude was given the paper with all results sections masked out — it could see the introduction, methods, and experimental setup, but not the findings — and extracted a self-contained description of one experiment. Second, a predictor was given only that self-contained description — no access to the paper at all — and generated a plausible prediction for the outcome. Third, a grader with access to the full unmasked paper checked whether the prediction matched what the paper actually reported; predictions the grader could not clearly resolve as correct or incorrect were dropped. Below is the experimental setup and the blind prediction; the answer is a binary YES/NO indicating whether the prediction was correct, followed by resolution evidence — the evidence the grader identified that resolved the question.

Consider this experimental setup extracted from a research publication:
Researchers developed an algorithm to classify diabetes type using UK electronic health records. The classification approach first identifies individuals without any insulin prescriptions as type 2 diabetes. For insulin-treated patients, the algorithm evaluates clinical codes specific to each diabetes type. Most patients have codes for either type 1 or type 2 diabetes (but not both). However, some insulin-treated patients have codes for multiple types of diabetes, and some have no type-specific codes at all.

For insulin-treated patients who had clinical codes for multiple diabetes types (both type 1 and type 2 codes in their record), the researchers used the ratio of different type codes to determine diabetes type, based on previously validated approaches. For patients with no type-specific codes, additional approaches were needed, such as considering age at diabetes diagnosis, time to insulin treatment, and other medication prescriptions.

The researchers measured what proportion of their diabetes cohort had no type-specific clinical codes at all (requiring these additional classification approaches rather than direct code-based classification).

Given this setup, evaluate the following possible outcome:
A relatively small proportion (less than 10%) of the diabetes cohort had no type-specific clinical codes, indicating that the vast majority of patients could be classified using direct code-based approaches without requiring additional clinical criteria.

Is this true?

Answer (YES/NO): YES